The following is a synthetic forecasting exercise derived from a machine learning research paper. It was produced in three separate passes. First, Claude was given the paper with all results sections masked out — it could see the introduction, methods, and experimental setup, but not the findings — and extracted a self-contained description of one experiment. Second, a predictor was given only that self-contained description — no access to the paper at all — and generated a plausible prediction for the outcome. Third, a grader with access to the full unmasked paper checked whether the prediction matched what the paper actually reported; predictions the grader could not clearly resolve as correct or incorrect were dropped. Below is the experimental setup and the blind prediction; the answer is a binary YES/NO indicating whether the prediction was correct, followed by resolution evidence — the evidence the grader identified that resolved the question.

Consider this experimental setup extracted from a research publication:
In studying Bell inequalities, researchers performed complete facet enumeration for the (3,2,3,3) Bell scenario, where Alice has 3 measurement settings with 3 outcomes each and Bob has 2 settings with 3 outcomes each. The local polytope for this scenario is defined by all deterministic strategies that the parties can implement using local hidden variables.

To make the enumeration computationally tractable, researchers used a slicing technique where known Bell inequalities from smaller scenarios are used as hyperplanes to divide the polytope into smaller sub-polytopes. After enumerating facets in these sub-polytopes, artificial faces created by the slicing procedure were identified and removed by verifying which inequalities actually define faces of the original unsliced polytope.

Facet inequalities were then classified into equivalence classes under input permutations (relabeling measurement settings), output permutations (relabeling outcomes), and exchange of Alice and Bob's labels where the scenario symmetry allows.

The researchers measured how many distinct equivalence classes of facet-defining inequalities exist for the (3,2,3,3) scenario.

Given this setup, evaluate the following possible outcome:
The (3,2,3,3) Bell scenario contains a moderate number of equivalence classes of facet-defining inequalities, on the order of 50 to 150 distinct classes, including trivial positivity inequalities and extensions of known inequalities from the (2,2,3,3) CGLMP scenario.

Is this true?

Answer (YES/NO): NO